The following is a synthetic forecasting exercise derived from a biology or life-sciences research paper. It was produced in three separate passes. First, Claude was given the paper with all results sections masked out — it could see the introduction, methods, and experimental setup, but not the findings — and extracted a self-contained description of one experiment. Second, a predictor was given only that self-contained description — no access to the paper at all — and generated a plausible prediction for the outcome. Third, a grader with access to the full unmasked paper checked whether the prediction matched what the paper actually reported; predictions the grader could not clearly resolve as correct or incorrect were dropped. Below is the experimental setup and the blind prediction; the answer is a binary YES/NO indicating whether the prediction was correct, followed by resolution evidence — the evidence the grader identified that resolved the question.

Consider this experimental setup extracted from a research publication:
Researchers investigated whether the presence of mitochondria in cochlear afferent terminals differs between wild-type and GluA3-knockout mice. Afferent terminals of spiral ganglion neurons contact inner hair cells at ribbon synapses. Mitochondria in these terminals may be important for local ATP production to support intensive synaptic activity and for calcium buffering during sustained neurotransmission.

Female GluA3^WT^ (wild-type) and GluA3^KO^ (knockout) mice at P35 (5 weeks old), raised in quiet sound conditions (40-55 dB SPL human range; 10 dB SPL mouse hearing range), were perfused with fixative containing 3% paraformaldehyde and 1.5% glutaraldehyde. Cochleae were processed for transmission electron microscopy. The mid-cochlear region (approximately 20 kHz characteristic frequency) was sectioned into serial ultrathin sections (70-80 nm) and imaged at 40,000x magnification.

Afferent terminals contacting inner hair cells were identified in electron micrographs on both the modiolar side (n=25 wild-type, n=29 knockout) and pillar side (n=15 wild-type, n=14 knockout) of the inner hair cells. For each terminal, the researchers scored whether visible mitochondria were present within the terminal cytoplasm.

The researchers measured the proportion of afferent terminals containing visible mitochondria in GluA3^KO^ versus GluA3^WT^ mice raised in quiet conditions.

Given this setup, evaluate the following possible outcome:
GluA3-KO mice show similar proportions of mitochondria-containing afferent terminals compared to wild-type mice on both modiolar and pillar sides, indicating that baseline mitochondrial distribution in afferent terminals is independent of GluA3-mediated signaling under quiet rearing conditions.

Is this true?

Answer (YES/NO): NO